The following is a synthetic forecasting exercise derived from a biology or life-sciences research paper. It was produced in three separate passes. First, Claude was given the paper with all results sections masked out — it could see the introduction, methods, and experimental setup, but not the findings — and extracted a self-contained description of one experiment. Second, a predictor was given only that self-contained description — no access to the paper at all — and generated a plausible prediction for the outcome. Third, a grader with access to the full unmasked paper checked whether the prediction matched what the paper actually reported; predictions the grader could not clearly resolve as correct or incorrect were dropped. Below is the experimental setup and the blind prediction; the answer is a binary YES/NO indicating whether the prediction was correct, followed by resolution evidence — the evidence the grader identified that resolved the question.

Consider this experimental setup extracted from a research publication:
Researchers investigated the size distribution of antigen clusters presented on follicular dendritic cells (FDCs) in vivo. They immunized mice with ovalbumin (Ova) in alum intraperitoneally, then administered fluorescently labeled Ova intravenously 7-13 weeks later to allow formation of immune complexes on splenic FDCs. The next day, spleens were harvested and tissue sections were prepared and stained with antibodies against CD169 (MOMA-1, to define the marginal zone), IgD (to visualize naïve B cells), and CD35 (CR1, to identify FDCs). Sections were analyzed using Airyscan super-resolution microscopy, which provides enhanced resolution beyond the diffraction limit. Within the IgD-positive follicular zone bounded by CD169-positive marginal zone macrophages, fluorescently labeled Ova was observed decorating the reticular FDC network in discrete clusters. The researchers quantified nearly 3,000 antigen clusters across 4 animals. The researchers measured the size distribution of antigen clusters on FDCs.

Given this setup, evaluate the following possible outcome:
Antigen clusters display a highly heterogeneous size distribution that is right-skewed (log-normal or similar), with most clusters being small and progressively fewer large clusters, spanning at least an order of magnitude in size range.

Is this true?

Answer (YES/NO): NO